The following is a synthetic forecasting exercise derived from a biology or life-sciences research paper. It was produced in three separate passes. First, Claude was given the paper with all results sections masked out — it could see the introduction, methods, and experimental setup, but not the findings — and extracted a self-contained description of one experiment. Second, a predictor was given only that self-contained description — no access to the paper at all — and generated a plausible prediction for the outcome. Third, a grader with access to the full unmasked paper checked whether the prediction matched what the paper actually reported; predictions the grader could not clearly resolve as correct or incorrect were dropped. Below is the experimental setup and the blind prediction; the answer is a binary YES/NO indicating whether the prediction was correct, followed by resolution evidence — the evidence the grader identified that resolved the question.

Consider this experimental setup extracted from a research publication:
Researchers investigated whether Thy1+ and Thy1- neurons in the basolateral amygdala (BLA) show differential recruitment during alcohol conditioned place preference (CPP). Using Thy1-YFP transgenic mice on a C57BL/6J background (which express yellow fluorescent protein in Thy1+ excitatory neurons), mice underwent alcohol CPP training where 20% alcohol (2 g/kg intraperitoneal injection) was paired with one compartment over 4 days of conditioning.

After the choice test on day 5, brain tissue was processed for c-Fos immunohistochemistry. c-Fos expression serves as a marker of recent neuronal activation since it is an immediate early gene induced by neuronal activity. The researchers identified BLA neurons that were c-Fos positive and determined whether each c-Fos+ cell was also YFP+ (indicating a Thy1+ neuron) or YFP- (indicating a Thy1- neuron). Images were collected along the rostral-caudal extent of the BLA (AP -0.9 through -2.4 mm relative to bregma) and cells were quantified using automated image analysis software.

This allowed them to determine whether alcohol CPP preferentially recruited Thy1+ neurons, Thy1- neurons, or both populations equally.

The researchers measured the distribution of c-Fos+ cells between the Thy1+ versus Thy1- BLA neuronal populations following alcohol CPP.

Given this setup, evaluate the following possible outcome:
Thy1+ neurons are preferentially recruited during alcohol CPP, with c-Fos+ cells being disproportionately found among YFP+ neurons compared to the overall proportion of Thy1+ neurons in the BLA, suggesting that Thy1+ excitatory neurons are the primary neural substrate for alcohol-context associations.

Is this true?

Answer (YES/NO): YES